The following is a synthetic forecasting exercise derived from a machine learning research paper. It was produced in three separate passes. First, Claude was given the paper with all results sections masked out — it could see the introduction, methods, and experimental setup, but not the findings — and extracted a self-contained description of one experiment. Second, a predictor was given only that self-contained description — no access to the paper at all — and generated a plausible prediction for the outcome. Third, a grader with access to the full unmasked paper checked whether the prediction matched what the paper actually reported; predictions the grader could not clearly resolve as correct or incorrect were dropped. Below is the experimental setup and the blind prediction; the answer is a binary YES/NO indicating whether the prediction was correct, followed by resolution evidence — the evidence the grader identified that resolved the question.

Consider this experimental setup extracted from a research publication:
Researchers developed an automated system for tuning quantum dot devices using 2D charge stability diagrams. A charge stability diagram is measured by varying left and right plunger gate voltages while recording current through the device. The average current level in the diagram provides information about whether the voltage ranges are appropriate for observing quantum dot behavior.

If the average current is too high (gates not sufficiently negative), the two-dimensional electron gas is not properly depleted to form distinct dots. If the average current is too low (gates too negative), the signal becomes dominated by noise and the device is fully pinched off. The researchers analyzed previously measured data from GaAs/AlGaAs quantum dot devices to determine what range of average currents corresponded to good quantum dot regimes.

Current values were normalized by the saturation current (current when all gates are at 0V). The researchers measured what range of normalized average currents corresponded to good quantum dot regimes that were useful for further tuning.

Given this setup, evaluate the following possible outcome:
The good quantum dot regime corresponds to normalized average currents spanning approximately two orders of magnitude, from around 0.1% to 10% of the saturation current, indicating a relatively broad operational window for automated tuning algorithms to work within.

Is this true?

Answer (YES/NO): NO